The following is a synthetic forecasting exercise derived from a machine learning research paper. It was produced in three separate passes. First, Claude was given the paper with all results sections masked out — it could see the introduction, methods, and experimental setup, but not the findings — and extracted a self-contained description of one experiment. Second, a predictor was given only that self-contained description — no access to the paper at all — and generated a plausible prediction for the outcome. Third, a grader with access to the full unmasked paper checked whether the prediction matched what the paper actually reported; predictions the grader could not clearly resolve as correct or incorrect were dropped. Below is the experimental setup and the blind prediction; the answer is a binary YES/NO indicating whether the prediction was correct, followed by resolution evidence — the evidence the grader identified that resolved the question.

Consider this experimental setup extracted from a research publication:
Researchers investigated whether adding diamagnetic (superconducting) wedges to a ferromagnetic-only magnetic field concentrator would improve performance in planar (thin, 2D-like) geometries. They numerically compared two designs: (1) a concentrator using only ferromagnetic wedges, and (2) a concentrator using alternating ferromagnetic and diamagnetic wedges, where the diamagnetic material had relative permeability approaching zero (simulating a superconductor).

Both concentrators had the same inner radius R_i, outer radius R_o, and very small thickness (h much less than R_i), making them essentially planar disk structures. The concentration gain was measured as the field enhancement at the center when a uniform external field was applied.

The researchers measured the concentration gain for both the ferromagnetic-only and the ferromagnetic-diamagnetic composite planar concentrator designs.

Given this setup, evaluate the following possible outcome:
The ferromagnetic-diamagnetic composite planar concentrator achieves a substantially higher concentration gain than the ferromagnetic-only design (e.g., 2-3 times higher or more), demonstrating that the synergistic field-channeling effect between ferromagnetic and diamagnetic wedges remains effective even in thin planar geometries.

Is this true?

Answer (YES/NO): NO